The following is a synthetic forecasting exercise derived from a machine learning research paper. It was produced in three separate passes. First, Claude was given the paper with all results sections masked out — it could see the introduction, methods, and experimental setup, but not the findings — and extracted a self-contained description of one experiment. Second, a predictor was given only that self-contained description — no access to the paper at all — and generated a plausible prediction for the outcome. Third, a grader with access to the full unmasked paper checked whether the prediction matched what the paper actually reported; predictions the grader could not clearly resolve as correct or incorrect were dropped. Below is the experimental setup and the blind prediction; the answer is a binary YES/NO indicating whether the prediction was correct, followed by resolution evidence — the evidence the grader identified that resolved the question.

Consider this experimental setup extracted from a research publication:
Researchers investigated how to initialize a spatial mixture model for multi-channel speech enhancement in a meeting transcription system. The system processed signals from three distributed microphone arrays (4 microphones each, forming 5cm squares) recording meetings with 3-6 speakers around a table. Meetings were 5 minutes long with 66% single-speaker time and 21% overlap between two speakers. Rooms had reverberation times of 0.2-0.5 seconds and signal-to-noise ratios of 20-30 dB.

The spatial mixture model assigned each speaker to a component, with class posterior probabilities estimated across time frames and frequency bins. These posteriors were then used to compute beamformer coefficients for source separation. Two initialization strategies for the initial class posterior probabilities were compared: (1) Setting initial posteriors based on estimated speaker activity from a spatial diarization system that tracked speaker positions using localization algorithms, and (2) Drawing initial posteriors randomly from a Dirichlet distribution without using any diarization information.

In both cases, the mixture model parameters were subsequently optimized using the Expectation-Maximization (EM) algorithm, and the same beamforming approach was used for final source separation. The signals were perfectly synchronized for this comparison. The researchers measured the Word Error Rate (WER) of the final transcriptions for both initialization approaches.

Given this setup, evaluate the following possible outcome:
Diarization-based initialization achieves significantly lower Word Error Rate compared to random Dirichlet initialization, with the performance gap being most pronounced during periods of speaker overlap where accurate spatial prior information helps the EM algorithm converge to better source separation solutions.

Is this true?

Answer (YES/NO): NO